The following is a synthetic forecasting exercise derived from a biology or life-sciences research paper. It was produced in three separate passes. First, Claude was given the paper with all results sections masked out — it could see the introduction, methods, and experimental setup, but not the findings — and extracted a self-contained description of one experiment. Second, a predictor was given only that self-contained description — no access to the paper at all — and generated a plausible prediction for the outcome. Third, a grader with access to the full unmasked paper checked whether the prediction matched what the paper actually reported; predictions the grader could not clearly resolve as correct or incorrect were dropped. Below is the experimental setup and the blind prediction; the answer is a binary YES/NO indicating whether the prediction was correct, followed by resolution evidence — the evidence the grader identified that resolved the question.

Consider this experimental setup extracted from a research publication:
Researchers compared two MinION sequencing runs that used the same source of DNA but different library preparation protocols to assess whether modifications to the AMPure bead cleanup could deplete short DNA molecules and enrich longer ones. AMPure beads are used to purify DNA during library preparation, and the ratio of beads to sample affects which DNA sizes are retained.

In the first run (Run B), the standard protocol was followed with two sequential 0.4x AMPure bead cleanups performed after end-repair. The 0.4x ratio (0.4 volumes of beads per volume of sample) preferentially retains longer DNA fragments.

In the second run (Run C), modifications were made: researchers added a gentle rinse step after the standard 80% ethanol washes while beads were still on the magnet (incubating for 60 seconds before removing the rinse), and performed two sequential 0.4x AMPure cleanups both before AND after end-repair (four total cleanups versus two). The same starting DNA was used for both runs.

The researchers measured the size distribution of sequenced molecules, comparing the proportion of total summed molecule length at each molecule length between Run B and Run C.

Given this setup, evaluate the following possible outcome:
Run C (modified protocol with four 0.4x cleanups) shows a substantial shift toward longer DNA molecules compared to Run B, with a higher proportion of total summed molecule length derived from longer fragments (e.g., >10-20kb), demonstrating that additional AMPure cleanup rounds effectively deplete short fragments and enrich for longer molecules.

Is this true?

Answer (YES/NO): YES